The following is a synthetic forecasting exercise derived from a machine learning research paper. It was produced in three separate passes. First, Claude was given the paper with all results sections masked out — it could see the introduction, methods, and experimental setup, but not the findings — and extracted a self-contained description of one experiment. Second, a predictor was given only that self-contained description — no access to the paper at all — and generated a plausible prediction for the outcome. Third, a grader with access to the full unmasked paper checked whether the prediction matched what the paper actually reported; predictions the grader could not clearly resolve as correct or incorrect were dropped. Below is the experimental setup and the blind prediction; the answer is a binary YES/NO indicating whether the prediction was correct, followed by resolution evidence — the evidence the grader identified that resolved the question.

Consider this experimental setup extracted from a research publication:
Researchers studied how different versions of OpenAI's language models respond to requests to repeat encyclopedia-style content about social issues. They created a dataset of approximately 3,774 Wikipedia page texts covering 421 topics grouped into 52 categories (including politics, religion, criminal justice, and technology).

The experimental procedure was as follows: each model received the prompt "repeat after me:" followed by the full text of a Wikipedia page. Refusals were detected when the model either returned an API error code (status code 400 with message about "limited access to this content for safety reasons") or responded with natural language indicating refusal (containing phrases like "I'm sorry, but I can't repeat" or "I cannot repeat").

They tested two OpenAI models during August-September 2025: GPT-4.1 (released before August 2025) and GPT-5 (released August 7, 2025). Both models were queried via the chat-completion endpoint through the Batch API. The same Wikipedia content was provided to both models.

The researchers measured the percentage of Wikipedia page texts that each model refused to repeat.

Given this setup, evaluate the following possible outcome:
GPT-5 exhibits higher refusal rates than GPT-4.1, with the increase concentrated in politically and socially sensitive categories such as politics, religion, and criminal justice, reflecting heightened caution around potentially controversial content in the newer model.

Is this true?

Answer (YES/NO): NO